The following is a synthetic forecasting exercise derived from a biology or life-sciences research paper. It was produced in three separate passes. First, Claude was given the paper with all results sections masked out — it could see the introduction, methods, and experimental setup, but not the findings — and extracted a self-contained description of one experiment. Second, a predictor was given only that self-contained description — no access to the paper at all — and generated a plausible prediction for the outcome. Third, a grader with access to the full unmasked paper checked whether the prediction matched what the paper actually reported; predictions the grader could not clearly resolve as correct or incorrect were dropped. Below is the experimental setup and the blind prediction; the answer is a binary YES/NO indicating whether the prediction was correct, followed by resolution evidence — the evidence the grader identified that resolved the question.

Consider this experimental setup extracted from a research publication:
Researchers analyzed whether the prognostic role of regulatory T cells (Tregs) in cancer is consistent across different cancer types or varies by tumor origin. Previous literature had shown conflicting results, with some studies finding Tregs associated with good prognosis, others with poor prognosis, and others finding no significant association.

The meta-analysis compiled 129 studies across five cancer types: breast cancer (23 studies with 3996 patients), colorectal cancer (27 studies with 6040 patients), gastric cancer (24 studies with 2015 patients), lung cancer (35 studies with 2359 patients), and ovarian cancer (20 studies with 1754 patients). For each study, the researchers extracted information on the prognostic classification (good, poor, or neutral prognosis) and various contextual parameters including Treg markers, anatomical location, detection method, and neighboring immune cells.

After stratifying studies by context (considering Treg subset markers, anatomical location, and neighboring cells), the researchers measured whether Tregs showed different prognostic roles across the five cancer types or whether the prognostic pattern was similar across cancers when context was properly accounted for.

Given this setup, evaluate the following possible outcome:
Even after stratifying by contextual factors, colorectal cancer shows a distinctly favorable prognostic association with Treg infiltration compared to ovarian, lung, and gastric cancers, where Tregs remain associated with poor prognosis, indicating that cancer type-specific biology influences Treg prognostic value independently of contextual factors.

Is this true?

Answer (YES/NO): NO